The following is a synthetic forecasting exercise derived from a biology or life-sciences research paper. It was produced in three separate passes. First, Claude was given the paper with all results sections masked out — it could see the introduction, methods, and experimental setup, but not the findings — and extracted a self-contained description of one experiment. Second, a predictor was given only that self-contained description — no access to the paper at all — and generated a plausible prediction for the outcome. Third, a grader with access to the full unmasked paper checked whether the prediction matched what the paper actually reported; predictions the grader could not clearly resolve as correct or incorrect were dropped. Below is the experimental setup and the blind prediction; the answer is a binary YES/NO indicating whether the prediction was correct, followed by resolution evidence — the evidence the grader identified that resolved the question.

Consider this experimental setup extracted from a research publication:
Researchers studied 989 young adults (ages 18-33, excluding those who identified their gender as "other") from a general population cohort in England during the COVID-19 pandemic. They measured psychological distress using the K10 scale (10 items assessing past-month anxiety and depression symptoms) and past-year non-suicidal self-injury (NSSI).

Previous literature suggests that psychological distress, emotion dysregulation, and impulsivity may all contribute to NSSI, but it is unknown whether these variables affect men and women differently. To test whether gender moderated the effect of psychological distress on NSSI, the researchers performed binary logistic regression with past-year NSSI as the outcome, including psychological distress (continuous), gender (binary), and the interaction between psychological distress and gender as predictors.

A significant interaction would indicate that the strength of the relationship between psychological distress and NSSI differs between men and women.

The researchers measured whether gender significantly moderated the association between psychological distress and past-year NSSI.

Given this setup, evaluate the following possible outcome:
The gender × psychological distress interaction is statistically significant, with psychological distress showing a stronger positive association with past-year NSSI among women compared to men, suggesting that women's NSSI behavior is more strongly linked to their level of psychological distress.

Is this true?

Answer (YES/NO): NO